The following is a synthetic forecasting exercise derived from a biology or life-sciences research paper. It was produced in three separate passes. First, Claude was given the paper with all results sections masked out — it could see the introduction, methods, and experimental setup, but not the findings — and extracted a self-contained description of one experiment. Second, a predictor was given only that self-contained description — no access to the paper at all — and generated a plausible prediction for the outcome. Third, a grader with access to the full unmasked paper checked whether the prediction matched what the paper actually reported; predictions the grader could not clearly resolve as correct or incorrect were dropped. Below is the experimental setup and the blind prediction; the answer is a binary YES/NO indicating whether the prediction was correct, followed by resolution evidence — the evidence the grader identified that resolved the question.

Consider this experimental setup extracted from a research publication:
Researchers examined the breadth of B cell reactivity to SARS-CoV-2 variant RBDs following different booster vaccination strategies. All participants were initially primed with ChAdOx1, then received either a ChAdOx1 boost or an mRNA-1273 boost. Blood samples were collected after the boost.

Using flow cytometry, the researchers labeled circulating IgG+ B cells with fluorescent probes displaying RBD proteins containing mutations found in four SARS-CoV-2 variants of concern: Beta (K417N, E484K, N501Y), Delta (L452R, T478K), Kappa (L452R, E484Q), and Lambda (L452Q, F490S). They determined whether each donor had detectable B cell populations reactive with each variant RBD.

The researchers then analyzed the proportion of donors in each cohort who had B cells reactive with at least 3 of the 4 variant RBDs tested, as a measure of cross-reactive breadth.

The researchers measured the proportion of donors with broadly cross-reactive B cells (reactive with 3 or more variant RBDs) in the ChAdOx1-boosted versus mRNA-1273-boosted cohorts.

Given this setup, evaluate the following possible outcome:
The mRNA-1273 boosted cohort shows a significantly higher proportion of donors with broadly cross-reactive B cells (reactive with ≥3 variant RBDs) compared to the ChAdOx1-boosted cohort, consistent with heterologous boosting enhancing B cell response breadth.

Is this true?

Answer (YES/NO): YES